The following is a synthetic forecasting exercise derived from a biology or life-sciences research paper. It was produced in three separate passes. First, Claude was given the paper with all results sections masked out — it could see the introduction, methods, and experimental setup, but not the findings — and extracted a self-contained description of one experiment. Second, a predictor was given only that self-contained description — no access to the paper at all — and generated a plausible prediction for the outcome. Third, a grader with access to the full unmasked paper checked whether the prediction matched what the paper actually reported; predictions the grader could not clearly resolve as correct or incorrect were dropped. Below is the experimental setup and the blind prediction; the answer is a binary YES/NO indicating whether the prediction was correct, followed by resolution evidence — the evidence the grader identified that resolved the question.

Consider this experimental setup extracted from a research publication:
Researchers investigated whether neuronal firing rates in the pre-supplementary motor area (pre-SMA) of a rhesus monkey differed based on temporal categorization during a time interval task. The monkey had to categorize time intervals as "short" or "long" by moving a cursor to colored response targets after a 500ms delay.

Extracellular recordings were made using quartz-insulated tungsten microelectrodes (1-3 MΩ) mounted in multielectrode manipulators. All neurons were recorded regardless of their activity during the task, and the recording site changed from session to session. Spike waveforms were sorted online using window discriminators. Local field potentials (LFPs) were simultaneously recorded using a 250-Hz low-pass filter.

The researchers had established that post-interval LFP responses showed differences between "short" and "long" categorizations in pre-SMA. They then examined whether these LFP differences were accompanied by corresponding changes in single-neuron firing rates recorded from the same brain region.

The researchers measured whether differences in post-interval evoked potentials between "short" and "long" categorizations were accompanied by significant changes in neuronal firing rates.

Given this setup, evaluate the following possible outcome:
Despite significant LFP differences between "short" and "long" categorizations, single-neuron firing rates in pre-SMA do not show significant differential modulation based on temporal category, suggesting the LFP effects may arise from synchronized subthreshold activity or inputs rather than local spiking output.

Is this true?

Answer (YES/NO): NO